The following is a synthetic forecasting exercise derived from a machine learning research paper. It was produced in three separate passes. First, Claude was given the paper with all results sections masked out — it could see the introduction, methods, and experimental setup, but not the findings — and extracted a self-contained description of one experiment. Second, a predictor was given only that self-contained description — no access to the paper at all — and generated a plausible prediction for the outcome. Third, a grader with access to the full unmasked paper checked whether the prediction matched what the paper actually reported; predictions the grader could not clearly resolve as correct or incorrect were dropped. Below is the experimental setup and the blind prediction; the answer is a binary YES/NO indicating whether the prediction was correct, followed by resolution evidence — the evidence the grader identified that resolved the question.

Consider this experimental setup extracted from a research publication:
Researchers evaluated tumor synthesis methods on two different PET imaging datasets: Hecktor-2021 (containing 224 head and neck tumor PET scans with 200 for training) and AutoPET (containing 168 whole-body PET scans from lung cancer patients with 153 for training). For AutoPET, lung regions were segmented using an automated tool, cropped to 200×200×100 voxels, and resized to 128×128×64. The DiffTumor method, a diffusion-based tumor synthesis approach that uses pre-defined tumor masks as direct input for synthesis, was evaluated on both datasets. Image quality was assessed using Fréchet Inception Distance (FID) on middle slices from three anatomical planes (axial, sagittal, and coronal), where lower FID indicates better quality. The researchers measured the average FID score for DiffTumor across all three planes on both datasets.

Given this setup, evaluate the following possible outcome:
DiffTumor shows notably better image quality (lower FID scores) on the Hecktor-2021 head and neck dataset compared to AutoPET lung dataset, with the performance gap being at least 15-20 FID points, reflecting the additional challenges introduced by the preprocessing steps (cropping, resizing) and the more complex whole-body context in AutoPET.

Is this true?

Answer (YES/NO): YES